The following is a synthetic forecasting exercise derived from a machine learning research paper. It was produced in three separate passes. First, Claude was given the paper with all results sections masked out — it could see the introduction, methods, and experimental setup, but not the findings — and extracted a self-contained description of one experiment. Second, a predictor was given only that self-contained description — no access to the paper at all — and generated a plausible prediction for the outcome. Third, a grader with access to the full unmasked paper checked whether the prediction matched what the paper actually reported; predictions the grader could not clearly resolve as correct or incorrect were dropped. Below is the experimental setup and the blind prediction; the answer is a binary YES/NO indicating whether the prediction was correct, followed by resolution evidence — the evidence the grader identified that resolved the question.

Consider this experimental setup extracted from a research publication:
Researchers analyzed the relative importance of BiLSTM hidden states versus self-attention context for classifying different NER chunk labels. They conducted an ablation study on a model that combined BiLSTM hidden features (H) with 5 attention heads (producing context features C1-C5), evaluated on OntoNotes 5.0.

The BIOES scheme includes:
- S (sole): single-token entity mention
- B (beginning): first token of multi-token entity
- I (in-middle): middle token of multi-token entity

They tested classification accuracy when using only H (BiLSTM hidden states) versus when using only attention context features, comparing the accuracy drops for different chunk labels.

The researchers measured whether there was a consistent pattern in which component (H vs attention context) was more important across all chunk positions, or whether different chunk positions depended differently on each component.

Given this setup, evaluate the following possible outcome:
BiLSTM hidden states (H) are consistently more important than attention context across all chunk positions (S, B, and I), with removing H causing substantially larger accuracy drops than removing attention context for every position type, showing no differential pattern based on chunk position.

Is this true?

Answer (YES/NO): NO